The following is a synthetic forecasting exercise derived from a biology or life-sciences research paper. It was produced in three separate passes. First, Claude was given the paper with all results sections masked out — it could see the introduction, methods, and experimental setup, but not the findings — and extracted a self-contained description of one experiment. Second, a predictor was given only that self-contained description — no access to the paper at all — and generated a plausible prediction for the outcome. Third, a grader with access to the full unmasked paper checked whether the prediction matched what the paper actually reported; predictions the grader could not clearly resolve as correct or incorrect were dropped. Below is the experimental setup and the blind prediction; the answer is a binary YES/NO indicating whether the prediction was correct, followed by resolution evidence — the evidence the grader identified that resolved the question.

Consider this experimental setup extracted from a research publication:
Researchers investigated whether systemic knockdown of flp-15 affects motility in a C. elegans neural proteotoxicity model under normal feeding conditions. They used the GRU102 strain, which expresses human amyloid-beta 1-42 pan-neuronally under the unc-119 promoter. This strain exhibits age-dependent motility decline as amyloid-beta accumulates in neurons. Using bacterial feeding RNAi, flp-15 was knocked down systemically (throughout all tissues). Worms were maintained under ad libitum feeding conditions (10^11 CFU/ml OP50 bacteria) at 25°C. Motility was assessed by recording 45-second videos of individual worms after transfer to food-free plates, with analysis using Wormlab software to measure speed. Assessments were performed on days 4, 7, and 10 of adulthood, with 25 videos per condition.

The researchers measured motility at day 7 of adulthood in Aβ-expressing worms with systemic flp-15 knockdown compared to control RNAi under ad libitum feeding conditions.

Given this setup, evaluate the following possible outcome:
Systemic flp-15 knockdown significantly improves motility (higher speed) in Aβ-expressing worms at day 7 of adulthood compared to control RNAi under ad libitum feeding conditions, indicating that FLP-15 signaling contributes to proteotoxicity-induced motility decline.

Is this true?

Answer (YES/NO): NO